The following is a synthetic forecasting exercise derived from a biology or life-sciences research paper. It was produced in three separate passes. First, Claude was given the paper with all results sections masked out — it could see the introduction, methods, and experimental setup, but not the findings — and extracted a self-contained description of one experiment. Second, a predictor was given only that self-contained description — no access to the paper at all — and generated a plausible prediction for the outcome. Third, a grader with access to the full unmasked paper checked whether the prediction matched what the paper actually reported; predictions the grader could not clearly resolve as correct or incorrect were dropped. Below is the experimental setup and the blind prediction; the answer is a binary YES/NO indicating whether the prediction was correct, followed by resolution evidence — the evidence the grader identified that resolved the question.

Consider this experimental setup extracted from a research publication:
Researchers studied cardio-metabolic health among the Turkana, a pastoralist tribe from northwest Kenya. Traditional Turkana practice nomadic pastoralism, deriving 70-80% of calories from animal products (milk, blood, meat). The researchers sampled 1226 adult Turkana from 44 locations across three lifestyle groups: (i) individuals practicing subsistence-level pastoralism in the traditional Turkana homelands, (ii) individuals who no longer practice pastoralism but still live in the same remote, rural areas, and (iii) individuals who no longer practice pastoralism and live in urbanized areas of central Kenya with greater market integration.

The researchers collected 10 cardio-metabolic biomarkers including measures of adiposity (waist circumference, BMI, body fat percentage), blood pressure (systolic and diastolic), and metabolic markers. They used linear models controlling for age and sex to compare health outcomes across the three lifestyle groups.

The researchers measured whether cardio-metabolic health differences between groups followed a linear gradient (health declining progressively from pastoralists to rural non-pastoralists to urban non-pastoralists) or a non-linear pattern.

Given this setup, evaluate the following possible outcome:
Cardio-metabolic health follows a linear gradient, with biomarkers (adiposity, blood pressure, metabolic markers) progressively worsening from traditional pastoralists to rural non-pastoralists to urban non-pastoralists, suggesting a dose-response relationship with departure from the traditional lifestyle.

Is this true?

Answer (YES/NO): NO